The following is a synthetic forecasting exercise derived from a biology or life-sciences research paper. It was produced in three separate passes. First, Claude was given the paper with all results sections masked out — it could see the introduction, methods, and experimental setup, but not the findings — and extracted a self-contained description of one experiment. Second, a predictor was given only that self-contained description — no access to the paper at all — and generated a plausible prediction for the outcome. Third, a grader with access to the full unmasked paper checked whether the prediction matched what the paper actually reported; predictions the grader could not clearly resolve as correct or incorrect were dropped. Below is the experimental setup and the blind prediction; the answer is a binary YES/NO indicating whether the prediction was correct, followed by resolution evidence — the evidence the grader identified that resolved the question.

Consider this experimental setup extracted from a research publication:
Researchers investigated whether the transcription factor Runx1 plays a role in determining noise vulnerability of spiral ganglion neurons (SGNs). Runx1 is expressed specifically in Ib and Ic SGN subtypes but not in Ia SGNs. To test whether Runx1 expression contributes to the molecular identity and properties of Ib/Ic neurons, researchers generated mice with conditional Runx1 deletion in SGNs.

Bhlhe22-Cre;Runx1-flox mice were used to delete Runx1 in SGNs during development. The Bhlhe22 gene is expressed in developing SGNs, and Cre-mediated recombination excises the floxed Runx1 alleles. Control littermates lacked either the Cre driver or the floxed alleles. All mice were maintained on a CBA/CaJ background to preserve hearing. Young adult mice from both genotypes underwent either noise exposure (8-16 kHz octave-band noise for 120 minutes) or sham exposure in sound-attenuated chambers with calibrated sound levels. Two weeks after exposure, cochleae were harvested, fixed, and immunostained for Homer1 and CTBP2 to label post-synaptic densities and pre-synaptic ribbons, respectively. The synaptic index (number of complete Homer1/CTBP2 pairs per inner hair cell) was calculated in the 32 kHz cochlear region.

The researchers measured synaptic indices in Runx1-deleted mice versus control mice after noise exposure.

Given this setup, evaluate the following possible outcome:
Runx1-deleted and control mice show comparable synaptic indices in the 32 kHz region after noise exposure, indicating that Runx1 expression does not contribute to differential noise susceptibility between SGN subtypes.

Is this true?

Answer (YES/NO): NO